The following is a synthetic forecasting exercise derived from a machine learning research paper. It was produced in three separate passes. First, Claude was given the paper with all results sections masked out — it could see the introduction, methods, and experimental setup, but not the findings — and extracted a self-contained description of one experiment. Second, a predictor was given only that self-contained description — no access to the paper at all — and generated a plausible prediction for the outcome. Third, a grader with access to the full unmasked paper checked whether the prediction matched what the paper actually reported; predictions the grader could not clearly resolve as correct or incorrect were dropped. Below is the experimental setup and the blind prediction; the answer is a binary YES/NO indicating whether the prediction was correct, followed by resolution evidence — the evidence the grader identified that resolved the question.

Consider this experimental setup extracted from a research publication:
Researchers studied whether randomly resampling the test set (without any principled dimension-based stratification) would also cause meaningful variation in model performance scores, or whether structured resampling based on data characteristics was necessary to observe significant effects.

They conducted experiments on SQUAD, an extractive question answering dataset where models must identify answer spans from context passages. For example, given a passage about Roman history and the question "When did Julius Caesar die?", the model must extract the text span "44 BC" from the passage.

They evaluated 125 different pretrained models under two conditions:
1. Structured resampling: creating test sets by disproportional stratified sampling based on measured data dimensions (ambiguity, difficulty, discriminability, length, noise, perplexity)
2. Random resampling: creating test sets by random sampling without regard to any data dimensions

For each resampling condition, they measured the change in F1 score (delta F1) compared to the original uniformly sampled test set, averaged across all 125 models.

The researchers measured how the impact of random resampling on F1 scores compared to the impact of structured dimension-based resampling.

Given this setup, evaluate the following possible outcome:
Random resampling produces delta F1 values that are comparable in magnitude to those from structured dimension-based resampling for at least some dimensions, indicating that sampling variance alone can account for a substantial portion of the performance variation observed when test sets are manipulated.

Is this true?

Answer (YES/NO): NO